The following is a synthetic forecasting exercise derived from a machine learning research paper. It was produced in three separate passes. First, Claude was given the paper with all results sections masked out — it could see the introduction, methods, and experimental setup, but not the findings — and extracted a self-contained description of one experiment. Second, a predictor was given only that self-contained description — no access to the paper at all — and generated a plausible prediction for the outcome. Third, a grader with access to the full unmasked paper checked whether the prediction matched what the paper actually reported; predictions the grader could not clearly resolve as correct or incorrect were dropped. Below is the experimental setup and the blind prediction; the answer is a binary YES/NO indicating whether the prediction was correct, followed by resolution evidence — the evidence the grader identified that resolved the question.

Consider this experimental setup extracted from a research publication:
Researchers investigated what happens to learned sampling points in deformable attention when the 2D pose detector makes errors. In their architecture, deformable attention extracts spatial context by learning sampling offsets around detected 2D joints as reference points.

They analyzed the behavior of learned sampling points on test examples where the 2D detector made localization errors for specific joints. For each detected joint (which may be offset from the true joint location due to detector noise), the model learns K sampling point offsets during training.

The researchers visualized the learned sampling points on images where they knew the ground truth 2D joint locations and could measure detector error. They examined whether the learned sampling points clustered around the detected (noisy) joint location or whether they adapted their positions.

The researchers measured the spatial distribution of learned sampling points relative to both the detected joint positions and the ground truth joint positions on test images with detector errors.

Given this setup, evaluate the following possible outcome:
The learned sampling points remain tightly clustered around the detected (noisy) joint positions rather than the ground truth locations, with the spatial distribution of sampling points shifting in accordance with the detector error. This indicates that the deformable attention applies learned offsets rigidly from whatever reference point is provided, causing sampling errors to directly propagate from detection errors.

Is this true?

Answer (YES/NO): NO